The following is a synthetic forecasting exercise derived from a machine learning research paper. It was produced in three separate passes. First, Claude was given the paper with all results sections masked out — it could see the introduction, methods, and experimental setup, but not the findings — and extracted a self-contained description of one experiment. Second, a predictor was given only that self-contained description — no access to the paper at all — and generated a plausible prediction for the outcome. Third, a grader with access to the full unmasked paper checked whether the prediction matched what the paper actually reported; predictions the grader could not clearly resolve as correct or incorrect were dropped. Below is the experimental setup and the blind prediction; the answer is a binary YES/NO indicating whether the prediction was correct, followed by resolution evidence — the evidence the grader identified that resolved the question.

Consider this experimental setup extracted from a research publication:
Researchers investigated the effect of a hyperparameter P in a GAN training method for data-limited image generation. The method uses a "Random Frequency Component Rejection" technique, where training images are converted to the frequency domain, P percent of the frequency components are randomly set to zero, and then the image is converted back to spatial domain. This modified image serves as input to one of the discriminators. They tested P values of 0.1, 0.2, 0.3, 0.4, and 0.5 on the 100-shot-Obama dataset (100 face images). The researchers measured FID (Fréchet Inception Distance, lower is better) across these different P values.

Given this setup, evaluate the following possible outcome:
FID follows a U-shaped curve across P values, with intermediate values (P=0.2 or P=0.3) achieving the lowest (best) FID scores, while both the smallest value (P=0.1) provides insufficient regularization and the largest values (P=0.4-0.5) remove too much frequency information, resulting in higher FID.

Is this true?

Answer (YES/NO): YES